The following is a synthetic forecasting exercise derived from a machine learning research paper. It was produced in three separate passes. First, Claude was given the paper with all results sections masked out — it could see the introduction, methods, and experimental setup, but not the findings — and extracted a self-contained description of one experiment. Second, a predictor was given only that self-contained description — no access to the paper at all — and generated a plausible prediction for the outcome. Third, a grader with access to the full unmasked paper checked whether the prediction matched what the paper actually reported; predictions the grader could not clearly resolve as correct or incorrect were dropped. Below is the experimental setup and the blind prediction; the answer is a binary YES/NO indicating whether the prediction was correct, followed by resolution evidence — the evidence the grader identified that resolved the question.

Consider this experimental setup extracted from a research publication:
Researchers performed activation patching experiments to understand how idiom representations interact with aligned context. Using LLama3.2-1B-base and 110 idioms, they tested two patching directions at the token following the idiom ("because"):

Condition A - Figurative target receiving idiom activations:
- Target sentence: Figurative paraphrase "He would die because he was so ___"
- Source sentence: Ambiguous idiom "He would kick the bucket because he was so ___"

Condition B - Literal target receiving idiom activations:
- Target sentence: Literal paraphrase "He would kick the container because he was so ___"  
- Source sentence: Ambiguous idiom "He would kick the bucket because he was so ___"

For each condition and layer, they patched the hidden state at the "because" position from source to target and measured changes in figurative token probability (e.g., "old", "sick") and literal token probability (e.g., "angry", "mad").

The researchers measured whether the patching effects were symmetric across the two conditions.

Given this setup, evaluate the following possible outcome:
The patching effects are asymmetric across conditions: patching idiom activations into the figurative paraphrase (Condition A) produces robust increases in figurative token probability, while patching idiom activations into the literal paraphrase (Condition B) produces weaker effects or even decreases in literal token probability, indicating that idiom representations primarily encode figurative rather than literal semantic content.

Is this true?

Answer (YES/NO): NO